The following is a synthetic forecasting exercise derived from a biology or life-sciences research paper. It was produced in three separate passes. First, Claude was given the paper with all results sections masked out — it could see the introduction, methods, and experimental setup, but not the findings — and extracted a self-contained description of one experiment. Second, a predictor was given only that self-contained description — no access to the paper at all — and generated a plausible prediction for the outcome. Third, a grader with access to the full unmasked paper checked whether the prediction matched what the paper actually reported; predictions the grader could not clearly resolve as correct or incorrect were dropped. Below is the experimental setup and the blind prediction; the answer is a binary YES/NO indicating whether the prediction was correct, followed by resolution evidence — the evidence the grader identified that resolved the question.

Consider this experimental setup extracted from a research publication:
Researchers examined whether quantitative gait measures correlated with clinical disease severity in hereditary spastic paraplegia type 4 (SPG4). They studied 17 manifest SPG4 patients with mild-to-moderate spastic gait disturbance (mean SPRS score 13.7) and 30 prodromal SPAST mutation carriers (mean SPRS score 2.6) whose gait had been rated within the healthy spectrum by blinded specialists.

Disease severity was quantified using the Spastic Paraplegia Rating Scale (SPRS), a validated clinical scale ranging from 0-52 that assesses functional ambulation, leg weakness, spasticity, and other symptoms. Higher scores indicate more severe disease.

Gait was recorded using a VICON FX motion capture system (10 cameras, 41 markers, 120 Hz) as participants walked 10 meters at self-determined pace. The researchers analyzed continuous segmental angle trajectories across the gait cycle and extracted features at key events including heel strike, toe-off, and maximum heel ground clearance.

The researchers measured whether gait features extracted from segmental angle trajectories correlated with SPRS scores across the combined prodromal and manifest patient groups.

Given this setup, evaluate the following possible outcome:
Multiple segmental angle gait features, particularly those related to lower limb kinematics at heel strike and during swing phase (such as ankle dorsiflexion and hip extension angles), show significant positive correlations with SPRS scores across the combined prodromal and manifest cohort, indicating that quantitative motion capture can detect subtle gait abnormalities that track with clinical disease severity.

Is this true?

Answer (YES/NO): NO